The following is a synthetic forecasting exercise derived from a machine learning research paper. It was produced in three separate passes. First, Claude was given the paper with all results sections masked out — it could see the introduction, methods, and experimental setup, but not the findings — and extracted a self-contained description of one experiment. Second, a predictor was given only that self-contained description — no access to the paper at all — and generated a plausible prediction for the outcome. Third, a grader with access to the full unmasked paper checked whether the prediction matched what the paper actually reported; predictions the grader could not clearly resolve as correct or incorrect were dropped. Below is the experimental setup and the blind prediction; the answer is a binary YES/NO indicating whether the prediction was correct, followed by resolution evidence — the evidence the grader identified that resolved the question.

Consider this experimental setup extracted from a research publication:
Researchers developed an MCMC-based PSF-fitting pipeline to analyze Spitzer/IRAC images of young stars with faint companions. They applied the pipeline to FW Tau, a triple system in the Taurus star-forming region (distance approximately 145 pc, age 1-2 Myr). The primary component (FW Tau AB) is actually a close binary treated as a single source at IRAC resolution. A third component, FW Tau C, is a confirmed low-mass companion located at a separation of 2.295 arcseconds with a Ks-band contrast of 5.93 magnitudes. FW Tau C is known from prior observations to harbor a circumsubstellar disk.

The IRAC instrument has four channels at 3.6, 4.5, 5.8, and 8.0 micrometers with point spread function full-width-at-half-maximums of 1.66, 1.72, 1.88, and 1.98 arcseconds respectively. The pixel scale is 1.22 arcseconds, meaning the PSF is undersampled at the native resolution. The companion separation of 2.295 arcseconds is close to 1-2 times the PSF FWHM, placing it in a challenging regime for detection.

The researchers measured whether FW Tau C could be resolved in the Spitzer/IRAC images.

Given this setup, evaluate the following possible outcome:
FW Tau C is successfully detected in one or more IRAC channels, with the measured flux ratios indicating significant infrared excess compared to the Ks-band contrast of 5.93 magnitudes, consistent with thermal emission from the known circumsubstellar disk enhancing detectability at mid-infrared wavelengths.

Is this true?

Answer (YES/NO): YES